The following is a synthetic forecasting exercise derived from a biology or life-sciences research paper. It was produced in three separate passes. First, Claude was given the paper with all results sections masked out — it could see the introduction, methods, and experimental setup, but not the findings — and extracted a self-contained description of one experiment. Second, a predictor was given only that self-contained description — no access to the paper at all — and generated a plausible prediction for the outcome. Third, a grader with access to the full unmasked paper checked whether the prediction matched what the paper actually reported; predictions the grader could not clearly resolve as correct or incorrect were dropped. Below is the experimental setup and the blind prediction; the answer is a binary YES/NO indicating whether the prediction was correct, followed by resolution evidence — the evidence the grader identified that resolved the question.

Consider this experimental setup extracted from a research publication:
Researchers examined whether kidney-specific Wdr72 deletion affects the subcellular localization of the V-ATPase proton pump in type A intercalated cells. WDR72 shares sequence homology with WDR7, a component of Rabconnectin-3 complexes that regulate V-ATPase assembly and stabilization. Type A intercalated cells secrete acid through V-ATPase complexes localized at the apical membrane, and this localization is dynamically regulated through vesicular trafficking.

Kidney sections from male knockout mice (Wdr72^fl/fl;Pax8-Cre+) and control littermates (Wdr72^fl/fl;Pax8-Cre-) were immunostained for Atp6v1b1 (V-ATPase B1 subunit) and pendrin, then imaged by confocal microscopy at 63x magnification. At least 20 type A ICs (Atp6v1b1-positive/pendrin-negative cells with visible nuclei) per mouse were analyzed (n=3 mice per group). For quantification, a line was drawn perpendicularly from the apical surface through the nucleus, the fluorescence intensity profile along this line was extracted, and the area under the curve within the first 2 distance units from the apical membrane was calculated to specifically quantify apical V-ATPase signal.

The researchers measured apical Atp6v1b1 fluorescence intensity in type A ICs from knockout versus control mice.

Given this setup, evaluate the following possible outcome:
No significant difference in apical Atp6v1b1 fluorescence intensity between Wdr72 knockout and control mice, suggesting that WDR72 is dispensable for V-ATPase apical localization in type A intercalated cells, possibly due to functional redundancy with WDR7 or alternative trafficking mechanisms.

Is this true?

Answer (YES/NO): NO